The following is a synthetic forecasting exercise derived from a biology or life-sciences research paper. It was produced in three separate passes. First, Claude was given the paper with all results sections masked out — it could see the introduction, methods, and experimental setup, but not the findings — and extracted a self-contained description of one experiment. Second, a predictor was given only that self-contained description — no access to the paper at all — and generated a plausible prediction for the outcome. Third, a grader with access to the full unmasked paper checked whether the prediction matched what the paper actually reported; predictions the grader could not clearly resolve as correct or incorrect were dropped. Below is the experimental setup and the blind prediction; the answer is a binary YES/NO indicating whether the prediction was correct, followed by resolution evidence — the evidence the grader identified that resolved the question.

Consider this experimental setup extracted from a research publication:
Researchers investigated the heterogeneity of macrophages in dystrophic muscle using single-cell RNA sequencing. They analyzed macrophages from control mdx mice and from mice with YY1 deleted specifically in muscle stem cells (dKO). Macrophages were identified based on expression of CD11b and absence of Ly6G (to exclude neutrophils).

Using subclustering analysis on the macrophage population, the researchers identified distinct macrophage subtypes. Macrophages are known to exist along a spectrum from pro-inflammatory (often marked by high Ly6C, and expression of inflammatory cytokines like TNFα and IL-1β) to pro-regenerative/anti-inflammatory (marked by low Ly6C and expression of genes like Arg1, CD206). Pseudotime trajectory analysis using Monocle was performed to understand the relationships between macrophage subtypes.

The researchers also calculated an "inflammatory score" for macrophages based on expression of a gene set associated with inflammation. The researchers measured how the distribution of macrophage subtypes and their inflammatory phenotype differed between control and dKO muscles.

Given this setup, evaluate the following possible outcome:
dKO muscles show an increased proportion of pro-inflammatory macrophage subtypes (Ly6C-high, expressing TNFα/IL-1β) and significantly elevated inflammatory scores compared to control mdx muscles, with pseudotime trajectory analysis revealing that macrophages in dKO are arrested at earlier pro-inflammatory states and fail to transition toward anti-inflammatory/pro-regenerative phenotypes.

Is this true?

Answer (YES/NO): NO